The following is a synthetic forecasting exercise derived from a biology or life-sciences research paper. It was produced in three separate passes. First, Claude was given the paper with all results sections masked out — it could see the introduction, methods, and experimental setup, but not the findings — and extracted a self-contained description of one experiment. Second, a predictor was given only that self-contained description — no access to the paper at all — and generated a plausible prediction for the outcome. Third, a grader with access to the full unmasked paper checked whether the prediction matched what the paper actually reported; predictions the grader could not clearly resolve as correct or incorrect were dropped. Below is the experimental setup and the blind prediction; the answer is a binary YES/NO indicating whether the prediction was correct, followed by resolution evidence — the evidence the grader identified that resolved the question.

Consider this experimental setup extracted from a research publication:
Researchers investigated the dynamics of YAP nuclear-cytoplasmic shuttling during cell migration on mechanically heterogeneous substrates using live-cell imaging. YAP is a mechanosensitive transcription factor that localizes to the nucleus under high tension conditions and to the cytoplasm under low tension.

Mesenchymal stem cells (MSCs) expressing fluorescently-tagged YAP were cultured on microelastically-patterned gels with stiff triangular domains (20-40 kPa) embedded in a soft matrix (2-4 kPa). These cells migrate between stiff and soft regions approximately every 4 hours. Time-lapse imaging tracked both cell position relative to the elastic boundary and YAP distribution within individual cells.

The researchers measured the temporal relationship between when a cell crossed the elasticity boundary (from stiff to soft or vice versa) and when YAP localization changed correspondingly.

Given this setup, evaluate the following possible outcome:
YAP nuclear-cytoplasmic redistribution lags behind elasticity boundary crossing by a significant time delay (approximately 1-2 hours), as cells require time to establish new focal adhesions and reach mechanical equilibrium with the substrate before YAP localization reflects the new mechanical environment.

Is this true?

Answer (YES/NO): NO